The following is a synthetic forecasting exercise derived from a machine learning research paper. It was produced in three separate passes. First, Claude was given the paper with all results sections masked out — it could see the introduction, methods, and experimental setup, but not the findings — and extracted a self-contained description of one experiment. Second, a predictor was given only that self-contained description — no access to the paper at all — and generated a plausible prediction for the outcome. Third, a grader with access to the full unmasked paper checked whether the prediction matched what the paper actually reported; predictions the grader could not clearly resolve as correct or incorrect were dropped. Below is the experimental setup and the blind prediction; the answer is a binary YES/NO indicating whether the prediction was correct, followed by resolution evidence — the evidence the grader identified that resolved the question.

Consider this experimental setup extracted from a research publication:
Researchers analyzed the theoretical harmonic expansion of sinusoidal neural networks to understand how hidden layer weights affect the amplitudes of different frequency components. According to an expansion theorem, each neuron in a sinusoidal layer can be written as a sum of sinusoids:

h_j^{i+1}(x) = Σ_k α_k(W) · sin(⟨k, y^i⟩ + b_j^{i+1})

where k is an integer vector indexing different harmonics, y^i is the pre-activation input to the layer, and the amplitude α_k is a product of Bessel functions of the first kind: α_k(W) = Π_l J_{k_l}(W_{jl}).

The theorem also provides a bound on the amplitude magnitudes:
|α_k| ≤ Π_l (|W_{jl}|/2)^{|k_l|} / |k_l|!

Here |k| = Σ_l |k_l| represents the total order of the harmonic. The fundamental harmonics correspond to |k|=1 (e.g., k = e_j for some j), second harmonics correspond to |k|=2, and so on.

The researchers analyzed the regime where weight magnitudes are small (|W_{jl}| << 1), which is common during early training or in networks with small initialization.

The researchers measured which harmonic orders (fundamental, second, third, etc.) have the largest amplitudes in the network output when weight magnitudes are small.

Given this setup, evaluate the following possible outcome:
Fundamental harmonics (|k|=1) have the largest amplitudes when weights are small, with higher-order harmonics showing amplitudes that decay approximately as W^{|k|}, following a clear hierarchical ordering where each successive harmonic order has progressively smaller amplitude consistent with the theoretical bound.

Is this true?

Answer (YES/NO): NO